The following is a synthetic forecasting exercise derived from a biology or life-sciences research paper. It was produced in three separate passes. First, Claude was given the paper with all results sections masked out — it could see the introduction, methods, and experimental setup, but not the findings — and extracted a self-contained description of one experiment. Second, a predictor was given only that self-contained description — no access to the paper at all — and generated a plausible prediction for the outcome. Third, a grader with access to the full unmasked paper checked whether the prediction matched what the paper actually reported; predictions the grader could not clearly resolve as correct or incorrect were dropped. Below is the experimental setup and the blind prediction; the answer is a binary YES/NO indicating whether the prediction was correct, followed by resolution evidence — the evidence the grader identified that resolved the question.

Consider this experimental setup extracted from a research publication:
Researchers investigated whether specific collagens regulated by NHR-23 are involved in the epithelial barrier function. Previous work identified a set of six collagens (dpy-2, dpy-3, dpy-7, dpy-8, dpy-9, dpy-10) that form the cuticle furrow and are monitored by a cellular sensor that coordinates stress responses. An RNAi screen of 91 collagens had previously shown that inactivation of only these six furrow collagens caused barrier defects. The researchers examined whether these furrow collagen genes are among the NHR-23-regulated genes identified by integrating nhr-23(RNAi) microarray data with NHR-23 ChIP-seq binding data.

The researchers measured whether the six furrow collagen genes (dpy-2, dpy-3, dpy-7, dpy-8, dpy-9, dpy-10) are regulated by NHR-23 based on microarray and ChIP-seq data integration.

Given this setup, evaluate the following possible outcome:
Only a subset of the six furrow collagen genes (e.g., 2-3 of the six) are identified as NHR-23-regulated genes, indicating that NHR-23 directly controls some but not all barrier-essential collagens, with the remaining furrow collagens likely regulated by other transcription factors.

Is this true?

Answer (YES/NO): NO